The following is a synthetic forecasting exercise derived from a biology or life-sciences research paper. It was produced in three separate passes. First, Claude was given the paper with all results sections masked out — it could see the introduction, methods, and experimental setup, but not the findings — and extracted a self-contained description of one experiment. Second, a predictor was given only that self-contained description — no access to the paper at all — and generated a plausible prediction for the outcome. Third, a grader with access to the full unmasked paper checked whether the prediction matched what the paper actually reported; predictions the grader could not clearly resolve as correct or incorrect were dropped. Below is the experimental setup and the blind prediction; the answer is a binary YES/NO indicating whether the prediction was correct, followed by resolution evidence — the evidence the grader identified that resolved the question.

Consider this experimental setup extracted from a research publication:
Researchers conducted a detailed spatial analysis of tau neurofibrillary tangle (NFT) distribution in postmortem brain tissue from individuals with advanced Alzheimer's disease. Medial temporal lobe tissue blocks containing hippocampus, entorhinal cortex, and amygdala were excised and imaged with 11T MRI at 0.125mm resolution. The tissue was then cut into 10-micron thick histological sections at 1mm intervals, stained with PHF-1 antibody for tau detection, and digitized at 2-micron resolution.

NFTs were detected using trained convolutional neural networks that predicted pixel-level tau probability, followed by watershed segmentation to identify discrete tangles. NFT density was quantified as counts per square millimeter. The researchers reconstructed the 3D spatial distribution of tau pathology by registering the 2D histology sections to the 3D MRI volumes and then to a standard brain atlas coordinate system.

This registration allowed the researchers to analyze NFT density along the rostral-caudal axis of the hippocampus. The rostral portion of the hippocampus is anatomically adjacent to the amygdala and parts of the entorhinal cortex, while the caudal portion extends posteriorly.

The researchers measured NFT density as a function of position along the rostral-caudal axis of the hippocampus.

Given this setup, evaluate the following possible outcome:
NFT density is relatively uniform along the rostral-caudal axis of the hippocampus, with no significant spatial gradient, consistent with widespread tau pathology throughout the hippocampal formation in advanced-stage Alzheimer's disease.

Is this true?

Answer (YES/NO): NO